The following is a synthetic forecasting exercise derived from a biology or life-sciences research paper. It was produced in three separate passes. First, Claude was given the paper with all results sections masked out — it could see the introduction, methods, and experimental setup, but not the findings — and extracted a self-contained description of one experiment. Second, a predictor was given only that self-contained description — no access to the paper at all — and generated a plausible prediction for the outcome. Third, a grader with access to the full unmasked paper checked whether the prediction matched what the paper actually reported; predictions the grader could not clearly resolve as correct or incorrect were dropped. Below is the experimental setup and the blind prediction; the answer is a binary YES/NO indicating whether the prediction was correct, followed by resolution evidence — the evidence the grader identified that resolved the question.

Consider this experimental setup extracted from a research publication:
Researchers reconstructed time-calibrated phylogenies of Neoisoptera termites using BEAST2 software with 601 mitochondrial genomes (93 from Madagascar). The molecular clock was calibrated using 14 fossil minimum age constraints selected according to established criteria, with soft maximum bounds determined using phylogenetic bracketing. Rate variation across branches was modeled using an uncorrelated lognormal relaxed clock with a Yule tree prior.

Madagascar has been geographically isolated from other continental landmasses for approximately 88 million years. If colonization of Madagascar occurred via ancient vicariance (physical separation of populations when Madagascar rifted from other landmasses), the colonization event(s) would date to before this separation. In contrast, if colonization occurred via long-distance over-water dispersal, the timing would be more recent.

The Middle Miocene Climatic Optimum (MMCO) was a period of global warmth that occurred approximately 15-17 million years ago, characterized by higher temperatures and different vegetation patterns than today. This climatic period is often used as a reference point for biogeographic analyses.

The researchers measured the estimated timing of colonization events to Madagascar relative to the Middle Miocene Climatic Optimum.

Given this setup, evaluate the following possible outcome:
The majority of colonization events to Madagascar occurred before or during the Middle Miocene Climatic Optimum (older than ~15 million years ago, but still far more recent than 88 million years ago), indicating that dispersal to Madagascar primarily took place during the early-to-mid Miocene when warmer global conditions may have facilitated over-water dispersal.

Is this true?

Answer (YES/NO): NO